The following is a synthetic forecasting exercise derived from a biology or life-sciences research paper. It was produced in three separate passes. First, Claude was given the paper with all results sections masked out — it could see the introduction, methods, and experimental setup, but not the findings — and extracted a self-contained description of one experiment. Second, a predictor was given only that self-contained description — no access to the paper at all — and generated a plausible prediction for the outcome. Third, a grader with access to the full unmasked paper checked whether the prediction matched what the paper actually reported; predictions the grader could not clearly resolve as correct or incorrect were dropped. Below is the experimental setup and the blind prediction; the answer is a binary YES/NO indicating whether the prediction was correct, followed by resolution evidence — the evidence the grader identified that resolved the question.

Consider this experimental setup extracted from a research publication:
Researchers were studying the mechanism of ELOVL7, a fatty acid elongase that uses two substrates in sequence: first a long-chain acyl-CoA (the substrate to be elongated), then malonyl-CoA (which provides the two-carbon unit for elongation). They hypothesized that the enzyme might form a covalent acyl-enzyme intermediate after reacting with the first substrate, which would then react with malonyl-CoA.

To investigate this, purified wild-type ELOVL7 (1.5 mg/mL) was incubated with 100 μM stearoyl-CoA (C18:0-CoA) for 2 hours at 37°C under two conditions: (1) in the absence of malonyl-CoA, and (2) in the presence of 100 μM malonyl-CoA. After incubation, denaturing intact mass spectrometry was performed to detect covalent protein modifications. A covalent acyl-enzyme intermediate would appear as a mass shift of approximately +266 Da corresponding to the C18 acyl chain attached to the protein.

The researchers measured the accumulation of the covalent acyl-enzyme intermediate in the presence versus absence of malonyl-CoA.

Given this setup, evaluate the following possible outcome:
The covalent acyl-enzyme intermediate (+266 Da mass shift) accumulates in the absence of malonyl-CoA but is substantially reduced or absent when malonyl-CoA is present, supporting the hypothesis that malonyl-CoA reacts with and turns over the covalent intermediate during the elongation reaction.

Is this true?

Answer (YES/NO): YES